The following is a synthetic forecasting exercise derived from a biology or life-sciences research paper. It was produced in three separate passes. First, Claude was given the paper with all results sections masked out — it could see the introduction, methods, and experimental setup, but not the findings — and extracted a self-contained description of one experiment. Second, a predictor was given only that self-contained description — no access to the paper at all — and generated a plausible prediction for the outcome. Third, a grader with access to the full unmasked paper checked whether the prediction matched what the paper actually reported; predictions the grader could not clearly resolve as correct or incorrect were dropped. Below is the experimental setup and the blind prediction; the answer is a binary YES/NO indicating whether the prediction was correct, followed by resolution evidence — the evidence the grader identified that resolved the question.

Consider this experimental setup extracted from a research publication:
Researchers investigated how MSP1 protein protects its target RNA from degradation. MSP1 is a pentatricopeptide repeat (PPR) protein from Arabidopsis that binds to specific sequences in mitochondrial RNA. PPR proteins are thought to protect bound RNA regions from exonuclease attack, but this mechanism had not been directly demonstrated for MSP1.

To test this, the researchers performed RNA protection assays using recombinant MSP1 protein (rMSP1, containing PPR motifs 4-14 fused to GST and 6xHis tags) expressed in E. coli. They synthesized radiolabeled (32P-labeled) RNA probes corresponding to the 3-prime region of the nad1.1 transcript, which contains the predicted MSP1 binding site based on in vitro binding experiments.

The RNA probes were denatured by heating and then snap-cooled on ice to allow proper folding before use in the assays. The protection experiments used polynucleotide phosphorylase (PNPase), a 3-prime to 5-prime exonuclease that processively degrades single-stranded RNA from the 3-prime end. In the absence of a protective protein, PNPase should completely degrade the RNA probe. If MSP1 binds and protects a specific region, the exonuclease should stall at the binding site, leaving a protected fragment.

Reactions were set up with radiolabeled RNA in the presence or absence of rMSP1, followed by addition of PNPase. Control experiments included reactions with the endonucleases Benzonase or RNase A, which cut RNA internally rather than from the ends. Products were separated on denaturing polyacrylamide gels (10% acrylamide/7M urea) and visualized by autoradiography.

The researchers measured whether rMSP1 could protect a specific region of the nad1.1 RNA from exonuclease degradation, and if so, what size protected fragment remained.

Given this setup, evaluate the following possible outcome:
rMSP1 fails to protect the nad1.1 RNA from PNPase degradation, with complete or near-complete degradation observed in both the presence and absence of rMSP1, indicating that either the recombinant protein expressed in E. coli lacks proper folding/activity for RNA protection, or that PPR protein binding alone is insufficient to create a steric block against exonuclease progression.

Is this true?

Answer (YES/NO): NO